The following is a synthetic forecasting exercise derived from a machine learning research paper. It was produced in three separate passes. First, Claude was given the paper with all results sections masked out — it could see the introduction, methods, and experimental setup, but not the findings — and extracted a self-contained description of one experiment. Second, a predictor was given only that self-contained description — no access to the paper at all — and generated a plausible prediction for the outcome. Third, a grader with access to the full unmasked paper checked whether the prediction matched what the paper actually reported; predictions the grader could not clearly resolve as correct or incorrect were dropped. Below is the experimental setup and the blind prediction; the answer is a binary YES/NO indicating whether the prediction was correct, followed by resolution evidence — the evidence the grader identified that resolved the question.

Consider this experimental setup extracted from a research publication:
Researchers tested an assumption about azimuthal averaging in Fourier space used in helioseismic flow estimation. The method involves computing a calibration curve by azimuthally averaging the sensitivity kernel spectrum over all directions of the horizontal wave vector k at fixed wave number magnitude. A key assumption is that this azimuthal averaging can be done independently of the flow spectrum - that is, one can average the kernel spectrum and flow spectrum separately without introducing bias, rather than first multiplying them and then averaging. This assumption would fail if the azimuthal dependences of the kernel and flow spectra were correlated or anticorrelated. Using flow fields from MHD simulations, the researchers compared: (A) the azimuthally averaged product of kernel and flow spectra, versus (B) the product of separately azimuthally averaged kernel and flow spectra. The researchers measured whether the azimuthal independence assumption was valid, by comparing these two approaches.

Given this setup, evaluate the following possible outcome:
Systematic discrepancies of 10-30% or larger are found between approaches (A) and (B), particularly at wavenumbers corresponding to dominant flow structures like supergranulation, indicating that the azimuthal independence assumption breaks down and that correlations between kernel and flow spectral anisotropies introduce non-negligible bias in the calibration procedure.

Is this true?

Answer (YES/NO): YES